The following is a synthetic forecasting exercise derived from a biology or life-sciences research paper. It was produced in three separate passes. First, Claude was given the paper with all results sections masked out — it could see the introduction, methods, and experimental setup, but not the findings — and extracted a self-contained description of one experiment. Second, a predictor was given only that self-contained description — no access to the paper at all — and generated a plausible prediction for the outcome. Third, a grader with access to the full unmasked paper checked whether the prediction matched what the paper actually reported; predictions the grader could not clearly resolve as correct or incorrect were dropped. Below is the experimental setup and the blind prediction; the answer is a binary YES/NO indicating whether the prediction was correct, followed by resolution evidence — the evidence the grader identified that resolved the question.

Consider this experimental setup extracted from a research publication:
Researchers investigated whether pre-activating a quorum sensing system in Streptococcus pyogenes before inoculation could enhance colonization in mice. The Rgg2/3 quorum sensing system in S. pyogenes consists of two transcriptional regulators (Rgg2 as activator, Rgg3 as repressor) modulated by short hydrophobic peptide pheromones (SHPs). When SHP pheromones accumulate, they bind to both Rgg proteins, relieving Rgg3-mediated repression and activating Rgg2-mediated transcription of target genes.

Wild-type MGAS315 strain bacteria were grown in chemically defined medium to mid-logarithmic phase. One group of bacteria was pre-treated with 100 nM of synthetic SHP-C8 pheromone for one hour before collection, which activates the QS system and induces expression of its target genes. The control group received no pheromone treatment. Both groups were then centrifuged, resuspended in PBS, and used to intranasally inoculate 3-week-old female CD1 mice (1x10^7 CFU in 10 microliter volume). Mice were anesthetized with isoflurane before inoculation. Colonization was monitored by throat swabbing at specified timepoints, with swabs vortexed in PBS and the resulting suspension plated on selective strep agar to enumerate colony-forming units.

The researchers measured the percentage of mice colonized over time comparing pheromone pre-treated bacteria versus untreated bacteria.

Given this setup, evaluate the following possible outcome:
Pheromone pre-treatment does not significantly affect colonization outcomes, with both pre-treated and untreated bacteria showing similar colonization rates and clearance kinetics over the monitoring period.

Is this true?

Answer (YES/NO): YES